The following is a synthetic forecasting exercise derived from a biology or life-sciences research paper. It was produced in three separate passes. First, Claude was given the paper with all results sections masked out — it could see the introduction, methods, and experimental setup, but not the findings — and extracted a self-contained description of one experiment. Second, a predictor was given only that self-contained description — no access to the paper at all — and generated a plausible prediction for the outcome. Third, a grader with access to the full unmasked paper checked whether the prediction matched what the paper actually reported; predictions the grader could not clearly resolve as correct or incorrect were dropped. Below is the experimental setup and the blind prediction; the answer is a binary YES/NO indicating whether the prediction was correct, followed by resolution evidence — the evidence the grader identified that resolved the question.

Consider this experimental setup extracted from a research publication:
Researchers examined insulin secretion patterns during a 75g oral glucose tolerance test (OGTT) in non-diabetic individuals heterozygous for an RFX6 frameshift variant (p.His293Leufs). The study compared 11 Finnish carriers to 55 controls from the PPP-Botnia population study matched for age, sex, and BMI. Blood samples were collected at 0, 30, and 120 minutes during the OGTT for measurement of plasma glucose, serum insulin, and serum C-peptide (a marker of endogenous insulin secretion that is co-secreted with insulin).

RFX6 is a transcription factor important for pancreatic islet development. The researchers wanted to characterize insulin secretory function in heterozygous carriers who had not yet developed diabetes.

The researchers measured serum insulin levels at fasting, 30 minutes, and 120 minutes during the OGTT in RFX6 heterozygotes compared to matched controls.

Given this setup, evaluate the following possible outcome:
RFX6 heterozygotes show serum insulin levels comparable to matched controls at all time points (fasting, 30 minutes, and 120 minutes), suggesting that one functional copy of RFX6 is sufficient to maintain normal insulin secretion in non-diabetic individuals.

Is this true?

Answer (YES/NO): NO